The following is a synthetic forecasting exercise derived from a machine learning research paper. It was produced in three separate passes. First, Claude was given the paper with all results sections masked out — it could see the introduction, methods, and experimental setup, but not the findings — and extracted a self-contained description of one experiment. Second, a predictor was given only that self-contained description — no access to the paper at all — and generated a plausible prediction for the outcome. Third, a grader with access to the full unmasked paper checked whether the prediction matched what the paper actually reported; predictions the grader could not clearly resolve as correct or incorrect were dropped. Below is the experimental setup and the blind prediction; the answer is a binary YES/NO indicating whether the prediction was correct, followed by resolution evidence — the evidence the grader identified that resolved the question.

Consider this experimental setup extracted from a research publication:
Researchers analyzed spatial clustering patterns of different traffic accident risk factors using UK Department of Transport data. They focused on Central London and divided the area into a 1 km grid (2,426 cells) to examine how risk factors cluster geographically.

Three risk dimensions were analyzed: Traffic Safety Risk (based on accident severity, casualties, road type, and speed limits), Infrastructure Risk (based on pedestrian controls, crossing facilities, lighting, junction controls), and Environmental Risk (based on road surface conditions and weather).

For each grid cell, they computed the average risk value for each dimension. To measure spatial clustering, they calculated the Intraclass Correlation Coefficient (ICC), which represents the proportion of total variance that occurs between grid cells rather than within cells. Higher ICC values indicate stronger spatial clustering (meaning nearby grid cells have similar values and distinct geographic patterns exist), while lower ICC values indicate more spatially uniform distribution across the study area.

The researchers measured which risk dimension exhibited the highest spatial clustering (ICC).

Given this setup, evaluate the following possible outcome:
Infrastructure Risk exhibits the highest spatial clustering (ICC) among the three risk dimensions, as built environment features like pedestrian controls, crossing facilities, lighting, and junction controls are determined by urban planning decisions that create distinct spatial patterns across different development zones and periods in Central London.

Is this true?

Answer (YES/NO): NO